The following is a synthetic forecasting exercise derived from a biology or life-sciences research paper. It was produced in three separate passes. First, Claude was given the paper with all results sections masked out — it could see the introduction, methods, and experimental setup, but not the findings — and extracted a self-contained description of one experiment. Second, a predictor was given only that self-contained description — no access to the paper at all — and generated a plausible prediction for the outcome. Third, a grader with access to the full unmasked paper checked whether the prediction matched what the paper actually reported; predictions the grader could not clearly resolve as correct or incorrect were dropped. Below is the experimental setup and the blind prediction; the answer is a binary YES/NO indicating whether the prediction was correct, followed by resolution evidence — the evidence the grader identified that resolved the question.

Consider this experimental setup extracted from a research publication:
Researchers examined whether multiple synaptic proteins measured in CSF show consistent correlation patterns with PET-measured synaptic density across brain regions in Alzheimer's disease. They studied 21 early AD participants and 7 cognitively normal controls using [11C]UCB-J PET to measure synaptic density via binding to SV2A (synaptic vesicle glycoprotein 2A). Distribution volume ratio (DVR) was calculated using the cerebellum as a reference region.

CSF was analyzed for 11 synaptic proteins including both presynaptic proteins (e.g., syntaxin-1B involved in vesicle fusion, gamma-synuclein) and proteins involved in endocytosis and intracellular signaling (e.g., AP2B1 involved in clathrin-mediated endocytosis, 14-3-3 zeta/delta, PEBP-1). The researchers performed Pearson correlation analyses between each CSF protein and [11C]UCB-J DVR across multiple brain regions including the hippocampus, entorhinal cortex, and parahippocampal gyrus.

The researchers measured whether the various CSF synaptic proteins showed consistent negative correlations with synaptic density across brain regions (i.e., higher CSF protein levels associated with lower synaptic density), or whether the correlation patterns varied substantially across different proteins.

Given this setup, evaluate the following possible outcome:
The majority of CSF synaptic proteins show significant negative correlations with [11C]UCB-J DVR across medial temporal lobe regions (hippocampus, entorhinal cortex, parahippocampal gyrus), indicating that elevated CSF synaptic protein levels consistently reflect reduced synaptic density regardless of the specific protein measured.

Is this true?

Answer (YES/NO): NO